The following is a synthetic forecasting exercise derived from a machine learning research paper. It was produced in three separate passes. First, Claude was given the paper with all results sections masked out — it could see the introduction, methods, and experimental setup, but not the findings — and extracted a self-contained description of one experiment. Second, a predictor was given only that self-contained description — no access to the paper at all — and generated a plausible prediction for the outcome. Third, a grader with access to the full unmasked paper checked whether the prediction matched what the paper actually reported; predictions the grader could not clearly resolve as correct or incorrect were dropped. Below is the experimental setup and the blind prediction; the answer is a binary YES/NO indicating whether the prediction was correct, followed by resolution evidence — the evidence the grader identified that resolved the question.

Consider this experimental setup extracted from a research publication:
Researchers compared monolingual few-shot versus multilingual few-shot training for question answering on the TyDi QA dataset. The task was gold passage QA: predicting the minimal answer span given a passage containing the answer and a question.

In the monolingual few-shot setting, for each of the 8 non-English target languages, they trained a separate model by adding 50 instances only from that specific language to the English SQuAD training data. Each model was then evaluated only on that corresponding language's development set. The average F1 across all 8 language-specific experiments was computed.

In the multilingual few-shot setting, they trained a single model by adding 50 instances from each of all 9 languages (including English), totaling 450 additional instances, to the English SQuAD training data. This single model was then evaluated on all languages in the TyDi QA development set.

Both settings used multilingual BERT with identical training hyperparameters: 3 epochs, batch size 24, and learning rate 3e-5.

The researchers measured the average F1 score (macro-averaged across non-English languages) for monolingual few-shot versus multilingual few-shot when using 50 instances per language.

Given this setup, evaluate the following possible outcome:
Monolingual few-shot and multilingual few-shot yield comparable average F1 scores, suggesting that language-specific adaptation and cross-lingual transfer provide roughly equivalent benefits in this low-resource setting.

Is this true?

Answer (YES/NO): YES